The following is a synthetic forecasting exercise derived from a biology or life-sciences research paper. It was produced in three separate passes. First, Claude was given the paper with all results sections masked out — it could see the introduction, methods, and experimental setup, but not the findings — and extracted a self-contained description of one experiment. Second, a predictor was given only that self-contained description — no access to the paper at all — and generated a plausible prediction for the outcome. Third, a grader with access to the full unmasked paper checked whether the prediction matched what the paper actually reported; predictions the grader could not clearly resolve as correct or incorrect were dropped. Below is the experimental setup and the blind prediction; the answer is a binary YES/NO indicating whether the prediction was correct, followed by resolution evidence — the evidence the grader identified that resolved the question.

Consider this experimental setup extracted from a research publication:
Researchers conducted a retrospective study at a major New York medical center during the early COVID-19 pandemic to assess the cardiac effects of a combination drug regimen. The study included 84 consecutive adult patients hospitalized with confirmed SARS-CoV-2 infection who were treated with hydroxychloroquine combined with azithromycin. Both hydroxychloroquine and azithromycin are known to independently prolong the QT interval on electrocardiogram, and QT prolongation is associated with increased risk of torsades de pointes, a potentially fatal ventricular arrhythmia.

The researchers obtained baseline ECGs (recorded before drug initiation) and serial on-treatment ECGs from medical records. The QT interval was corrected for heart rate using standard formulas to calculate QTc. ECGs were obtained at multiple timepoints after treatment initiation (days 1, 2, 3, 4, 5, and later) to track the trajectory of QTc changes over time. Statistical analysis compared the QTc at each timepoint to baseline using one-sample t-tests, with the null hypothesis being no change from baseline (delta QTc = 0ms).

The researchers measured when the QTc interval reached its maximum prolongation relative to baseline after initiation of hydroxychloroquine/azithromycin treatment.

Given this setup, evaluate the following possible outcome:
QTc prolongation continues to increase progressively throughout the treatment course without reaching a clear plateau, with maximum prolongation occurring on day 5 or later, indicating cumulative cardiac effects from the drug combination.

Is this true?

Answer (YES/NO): NO